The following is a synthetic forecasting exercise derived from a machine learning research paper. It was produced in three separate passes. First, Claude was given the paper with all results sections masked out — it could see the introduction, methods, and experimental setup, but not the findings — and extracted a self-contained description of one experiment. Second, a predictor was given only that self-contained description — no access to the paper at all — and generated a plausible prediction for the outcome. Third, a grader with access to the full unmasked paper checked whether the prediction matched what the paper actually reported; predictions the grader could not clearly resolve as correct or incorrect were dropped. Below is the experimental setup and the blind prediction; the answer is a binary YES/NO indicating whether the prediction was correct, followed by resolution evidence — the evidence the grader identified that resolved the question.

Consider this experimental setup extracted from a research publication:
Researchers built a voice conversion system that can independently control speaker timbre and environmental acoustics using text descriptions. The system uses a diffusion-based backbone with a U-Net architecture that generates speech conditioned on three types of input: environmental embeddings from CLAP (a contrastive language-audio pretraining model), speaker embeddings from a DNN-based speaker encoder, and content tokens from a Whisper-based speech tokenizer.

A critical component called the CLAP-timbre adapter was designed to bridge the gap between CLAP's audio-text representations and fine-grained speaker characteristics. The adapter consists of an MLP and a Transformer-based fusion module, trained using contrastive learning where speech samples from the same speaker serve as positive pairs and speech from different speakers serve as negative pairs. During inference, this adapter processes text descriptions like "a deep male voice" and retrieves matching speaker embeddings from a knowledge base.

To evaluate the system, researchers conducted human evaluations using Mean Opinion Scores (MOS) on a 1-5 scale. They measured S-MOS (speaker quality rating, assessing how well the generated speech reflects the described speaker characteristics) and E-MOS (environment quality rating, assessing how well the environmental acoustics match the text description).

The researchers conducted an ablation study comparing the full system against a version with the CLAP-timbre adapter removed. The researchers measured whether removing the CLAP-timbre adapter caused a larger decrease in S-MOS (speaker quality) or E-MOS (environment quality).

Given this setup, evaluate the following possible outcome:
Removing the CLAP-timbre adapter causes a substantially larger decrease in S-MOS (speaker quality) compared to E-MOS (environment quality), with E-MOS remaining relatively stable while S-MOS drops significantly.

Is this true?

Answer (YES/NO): YES